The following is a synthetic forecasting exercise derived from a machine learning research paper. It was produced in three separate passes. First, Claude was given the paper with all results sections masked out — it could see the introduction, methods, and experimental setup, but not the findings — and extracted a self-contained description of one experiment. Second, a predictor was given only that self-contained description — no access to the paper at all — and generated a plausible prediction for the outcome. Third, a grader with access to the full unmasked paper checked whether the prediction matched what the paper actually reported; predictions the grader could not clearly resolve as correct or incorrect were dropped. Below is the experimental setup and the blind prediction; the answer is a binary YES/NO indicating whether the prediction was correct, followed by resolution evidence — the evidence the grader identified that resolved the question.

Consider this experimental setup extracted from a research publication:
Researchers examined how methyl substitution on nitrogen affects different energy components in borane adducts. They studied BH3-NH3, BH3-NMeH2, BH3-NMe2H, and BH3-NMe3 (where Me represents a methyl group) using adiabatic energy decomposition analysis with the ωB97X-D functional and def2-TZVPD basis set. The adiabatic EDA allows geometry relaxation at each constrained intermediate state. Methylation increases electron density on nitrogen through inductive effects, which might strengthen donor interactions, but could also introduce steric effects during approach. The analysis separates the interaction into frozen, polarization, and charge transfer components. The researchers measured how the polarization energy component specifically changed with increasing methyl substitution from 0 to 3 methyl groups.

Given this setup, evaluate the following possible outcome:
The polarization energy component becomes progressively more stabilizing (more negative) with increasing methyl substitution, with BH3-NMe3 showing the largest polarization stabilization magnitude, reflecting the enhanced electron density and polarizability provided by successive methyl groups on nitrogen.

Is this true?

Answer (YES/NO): YES